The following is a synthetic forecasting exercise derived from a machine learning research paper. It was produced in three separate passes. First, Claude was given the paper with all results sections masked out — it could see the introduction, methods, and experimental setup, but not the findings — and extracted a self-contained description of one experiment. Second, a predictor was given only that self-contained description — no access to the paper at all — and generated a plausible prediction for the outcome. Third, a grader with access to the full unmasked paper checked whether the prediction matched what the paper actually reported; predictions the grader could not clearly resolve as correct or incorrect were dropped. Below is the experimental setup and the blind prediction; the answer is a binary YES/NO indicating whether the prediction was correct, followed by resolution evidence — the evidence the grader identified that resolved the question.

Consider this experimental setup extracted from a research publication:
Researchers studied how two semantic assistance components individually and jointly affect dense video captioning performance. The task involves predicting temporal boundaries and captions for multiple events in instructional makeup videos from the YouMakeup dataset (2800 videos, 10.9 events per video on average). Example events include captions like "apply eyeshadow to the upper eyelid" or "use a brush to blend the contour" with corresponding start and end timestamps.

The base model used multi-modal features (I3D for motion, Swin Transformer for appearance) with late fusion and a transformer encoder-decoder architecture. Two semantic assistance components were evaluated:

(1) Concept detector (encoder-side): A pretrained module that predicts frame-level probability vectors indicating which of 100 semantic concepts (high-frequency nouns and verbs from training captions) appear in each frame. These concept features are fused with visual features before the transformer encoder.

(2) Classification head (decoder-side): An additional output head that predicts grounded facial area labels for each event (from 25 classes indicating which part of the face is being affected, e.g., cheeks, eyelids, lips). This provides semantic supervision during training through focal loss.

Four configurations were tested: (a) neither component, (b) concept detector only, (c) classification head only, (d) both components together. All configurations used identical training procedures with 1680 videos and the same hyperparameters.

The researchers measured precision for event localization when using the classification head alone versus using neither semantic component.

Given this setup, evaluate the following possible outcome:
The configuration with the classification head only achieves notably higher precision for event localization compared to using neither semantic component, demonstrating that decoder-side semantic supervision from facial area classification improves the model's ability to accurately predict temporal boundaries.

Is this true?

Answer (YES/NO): NO